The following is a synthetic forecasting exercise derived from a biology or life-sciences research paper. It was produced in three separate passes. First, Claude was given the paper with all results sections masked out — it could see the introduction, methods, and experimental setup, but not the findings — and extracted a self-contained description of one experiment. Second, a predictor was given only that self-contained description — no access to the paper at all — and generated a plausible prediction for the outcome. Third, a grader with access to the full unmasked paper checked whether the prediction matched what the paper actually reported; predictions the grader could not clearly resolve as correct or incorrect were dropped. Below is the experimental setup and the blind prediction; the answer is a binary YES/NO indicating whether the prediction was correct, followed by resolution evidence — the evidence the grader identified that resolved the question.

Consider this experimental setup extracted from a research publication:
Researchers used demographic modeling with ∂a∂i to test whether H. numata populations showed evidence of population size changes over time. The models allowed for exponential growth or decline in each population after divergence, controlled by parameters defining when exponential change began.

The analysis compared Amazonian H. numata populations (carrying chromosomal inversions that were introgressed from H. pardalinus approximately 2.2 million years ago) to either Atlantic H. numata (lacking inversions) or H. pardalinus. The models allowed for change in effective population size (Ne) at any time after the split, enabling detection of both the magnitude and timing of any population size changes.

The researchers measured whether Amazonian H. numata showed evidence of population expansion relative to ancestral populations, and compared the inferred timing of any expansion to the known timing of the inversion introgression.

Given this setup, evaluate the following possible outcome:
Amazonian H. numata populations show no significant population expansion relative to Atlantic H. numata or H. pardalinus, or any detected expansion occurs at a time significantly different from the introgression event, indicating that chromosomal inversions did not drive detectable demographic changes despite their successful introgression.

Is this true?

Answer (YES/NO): NO